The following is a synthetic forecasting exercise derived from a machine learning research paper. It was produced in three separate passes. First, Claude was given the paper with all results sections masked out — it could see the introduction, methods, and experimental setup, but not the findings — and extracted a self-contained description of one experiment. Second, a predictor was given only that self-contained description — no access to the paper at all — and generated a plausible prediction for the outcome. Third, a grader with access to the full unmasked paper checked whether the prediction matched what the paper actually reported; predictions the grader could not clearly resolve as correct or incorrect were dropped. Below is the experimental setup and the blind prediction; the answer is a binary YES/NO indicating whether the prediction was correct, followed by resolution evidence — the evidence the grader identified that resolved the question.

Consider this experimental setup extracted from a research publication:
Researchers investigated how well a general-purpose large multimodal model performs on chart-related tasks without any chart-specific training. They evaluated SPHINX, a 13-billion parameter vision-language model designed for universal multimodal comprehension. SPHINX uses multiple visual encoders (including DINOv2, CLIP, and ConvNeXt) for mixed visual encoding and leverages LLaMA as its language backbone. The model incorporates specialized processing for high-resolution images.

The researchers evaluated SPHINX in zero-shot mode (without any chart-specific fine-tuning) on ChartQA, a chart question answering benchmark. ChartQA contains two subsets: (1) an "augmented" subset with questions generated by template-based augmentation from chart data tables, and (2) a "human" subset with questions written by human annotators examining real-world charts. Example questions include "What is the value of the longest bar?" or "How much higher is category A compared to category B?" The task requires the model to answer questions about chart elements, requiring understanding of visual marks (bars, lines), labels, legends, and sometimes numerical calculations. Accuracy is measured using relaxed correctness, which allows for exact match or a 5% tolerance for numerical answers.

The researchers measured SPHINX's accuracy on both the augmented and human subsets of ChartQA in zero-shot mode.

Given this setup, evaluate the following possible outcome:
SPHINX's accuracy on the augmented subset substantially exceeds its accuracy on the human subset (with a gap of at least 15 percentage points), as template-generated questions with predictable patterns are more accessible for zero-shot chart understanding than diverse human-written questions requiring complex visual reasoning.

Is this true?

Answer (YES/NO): NO